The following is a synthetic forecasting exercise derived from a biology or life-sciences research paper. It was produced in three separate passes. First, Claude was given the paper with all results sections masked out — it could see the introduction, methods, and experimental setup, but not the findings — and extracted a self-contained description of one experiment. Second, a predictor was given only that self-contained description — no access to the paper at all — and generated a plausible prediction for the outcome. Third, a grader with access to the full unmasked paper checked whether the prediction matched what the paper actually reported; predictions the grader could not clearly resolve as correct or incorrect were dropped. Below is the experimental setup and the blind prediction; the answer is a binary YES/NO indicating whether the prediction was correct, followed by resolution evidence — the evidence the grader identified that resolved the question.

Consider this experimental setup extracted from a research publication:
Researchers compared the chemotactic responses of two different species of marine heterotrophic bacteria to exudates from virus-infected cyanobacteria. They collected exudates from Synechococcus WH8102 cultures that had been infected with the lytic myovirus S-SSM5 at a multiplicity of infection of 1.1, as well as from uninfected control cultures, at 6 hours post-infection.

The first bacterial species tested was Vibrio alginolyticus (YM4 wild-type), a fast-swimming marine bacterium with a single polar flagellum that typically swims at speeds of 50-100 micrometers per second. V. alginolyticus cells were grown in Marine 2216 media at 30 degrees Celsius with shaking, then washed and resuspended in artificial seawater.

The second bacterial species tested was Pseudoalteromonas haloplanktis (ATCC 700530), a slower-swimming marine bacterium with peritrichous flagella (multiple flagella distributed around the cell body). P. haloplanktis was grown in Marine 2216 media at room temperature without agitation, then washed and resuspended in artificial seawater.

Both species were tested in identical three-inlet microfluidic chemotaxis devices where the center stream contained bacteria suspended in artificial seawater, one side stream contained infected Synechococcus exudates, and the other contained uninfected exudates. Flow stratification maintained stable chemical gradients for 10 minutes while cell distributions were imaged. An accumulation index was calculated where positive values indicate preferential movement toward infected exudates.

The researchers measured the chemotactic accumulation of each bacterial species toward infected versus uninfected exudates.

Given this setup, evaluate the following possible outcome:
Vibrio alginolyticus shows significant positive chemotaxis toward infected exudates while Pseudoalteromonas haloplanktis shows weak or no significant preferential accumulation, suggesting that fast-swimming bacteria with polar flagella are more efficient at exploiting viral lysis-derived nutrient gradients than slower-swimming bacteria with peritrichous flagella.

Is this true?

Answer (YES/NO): NO